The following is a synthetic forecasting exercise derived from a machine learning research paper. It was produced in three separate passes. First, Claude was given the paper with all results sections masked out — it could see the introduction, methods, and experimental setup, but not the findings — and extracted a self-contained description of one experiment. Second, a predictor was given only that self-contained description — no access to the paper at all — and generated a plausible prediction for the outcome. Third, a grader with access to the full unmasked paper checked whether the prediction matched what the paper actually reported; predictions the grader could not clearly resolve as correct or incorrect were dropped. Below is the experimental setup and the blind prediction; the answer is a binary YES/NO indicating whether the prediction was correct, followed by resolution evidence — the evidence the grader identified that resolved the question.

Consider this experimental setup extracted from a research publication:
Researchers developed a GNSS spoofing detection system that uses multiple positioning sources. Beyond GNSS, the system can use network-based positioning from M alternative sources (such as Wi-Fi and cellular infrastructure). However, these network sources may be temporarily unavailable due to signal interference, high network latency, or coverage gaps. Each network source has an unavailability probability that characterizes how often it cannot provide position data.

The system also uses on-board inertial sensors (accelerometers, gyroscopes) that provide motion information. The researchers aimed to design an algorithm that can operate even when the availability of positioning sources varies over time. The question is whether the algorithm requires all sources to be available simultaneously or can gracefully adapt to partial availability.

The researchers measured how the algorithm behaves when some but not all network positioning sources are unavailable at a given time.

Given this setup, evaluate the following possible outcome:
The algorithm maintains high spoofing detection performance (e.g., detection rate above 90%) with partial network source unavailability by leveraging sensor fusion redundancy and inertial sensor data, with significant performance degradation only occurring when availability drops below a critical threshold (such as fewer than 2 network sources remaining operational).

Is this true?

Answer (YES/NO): NO